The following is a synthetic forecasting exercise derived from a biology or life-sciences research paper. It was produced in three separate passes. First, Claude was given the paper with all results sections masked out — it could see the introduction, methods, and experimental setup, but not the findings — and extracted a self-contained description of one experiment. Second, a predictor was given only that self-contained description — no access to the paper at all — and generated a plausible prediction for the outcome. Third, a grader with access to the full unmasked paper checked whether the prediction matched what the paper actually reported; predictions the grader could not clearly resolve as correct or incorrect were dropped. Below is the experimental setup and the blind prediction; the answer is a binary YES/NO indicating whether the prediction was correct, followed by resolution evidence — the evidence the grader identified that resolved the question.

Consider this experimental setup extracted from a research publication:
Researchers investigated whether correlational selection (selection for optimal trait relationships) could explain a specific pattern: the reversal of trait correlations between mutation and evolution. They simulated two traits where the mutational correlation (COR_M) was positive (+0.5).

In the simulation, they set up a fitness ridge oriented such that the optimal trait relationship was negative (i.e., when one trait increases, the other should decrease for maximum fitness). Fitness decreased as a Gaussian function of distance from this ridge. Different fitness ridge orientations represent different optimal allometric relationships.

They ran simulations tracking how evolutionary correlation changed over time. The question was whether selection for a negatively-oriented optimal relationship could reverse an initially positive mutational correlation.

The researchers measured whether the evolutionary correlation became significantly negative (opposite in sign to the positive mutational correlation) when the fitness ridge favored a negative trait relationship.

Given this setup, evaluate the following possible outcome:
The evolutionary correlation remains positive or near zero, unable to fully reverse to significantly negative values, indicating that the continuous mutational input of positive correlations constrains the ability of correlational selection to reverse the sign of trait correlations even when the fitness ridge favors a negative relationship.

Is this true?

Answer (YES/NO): NO